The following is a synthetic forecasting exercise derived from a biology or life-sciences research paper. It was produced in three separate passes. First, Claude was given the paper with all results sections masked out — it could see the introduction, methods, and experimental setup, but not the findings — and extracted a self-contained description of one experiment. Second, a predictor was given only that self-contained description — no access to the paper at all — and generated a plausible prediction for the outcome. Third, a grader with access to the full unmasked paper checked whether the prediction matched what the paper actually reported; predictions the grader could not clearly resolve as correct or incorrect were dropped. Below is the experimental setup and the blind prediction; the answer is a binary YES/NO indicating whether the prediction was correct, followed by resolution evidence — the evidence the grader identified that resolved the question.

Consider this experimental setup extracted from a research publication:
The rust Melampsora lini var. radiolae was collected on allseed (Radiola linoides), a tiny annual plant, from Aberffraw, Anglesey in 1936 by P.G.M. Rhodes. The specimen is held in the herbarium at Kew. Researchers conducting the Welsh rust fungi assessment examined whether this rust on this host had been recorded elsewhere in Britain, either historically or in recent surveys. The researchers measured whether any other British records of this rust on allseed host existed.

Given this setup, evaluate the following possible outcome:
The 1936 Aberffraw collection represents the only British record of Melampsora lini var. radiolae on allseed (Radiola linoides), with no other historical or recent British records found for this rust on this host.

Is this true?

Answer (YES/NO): YES